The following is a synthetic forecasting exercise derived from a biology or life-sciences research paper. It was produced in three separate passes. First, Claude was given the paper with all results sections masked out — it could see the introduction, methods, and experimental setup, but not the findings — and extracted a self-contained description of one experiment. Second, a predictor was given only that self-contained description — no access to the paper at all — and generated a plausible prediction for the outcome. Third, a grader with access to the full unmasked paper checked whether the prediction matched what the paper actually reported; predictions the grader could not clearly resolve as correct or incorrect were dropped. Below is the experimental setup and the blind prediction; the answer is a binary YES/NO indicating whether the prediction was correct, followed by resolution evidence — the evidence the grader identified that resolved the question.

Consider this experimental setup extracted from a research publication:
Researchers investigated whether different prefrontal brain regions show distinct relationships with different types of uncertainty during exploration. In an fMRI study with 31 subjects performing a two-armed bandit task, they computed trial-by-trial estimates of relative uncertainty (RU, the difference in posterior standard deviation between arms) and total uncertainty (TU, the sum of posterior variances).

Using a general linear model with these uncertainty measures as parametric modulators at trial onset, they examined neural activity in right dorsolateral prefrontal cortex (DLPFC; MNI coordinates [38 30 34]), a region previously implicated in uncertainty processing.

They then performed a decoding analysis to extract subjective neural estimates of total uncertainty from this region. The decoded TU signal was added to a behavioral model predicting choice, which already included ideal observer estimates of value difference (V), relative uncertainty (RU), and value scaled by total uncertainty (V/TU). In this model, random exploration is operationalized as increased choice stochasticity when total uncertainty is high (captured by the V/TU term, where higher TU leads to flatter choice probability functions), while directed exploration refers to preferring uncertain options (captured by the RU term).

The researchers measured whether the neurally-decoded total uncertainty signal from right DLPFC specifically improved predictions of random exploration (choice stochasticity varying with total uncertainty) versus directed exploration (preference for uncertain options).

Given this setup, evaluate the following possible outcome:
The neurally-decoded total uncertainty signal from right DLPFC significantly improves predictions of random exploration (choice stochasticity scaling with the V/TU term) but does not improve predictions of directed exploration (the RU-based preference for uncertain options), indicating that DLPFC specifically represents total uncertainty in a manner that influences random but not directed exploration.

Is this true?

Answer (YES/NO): YES